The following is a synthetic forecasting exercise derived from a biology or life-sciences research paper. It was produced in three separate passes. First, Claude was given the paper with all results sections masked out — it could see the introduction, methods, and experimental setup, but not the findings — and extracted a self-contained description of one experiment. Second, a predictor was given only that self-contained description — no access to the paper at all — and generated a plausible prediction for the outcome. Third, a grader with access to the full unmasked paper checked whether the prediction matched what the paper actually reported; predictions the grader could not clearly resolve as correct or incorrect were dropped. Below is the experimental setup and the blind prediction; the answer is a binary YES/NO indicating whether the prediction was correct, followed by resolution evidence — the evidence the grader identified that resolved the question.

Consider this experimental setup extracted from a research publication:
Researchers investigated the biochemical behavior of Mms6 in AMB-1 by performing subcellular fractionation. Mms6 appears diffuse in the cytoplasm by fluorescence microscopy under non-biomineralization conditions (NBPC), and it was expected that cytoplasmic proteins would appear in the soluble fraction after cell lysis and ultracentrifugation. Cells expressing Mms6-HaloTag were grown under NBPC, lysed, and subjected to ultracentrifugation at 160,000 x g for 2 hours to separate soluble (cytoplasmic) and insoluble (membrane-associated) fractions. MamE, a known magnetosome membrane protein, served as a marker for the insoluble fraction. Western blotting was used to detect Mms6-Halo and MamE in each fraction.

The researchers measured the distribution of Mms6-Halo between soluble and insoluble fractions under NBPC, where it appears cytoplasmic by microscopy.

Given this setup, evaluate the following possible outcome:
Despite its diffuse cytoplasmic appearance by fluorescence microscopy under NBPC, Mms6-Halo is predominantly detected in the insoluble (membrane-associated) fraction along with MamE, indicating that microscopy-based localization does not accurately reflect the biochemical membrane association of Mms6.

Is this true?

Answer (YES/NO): YES